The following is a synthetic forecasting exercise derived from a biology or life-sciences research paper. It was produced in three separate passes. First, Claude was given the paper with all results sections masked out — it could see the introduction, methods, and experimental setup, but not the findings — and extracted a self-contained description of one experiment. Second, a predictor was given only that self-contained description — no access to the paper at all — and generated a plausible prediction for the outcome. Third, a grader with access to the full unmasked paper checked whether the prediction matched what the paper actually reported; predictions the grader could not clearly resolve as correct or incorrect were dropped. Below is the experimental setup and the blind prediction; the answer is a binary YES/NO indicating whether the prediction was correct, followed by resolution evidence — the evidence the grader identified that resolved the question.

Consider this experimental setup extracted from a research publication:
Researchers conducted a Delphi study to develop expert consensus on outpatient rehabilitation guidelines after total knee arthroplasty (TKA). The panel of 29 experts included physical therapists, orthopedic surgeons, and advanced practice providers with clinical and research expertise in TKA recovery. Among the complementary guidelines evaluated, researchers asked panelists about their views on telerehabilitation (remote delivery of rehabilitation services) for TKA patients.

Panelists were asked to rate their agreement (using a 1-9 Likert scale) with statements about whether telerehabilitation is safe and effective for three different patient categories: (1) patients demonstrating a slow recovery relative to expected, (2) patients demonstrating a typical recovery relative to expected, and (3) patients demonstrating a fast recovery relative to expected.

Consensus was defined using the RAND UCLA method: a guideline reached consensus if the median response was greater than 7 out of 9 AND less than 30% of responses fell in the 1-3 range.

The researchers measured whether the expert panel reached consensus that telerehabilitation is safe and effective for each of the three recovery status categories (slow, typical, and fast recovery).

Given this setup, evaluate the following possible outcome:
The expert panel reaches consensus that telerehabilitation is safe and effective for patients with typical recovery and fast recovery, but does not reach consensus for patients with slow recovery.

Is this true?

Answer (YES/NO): NO